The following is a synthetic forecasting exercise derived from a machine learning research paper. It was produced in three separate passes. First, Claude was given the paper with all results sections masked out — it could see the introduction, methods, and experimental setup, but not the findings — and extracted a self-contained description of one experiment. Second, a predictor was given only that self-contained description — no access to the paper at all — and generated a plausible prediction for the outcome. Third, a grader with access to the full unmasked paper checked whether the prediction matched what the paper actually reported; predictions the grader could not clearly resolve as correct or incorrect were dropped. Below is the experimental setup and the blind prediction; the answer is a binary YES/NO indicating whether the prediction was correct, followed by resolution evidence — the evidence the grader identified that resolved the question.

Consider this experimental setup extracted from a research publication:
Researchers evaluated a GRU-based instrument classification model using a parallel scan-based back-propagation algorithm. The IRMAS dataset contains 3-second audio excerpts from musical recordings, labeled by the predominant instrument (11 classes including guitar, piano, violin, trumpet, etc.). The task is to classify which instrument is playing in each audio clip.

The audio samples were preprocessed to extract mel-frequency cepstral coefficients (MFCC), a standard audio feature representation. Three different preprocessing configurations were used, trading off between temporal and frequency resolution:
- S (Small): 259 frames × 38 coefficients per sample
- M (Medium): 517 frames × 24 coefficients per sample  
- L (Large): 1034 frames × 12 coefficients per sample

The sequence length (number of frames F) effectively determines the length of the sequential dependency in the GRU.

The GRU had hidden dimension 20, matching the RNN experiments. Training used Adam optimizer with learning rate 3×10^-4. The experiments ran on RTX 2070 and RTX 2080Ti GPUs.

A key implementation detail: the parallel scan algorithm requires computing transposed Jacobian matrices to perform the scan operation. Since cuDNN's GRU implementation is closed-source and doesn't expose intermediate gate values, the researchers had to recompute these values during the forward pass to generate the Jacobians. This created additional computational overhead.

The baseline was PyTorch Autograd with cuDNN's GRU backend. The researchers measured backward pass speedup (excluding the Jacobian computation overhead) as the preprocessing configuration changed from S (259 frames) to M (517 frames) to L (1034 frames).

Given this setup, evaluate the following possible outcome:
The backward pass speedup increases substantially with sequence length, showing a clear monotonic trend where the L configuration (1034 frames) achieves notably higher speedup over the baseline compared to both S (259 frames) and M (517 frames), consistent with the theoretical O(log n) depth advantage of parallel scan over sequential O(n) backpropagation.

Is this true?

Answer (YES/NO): YES